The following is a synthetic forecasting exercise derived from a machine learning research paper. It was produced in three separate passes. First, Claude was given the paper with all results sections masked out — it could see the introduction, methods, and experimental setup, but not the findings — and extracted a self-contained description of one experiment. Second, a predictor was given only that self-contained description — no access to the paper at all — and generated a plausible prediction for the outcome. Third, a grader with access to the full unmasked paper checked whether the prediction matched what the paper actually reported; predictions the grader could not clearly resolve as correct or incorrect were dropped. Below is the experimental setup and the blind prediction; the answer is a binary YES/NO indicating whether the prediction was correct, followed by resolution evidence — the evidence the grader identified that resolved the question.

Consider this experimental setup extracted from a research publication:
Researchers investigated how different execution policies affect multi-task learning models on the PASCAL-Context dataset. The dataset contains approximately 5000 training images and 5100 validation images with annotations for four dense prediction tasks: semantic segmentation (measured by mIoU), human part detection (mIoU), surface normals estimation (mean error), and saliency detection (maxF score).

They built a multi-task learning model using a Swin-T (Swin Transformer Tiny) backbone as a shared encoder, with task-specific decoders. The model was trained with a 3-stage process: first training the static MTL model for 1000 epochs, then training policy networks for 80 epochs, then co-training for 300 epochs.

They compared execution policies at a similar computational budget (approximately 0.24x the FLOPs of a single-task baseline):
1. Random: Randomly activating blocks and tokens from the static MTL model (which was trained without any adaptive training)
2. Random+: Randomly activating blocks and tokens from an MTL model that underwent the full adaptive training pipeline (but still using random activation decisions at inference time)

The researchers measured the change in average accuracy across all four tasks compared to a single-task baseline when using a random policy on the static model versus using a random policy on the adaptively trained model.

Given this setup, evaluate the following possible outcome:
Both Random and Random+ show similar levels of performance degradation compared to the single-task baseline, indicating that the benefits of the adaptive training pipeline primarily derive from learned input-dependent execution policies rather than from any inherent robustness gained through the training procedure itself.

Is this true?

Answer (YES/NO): NO